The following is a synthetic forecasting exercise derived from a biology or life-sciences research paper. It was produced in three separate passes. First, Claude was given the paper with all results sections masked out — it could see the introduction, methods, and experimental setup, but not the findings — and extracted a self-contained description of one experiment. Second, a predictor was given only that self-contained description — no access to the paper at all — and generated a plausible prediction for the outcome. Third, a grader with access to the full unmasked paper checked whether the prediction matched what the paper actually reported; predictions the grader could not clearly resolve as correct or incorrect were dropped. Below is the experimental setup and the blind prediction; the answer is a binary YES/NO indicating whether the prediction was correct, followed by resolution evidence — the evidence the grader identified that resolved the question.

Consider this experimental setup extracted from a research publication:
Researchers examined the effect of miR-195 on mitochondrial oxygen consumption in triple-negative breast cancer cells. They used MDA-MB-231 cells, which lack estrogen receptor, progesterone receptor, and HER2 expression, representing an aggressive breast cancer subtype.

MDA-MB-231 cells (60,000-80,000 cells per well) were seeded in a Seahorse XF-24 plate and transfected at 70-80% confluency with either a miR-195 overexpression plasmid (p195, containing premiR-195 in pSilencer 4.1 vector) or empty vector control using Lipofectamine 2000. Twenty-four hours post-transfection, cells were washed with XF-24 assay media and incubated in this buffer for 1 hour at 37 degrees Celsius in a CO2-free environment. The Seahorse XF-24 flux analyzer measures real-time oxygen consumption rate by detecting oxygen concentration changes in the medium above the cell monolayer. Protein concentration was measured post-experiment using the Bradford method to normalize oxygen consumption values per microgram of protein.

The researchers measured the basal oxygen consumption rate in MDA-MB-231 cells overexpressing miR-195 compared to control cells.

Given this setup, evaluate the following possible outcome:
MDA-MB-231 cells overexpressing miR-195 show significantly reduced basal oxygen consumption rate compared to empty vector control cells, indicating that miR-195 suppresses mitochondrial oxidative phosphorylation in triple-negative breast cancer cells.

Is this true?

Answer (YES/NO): YES